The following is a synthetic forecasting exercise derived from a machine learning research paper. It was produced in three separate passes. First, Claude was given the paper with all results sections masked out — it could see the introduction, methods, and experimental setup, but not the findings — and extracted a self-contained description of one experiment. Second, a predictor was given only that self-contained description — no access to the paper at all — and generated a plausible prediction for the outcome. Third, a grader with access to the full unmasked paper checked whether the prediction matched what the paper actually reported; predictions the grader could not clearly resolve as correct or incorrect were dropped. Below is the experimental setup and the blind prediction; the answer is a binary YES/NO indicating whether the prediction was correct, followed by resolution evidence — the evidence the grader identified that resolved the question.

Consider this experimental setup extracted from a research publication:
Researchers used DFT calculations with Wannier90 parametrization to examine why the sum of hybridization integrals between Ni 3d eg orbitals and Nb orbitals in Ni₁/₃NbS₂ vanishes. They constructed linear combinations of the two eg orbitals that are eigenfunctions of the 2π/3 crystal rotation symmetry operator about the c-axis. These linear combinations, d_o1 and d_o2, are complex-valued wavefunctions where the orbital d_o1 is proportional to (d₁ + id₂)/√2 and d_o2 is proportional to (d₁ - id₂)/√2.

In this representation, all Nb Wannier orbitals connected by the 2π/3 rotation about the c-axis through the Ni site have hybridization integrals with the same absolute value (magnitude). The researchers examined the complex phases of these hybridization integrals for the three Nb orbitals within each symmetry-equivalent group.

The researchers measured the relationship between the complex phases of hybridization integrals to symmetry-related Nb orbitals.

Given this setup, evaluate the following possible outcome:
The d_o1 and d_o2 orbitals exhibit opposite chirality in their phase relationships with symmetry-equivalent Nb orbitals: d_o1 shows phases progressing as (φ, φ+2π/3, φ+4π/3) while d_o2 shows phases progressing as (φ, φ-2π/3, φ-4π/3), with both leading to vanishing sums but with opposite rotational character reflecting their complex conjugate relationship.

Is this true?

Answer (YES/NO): YES